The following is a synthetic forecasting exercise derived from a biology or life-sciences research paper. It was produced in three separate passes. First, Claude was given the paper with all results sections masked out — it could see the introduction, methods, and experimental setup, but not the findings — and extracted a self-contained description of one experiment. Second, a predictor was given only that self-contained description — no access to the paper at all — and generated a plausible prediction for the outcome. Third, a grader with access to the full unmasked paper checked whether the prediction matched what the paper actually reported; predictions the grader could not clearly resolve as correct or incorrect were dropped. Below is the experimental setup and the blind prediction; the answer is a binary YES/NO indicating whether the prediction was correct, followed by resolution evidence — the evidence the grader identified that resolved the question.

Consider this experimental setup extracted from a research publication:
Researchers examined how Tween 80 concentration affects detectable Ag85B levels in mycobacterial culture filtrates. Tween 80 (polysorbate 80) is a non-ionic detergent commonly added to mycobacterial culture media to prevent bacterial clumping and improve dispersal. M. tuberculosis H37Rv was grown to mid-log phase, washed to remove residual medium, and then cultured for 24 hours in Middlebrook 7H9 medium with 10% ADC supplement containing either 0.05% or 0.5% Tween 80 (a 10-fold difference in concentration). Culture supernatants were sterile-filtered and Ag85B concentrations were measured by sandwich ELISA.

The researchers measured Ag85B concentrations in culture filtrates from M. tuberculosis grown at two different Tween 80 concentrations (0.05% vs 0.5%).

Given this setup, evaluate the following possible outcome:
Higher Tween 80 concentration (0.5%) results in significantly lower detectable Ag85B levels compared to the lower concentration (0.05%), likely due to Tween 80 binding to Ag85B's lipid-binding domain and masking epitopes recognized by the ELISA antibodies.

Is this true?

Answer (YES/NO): NO